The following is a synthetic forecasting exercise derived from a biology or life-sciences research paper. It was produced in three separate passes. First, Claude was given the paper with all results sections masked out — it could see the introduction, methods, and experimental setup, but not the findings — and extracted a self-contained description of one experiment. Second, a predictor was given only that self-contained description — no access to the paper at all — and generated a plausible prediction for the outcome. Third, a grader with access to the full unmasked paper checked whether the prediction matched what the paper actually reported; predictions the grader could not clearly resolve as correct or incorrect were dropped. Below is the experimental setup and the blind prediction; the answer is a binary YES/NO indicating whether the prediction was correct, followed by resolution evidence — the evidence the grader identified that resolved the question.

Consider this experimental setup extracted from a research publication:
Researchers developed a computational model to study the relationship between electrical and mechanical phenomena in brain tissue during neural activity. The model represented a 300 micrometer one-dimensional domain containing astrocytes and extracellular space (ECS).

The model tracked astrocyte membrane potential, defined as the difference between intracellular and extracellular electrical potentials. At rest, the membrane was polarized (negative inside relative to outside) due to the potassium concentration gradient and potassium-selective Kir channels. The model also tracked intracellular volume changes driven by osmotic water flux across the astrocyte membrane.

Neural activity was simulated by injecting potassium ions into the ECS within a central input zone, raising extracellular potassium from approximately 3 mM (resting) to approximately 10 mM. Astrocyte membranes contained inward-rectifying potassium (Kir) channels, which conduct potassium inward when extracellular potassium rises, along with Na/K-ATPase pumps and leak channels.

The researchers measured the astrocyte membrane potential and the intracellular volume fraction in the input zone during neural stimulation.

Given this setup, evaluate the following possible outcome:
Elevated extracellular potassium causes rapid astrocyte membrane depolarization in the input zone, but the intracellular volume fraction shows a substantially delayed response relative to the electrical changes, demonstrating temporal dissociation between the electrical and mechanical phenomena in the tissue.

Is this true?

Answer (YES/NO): NO